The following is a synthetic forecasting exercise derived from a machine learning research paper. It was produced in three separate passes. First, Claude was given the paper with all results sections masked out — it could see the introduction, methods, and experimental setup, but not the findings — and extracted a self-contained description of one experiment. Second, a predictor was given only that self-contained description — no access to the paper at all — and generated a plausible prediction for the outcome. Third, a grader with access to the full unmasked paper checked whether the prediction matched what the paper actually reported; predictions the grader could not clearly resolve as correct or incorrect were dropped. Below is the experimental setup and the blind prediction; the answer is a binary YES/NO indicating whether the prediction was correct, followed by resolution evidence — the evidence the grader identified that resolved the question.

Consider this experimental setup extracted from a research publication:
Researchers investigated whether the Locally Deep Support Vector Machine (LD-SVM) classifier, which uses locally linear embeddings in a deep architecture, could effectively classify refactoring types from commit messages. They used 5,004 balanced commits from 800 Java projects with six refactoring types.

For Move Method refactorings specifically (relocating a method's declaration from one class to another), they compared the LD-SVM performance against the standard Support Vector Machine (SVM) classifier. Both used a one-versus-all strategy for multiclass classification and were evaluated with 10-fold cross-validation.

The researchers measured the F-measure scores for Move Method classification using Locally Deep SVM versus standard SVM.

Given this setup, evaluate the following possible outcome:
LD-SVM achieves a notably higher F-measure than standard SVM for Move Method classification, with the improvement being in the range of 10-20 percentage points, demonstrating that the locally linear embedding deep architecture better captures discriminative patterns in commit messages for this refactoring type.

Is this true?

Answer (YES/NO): NO